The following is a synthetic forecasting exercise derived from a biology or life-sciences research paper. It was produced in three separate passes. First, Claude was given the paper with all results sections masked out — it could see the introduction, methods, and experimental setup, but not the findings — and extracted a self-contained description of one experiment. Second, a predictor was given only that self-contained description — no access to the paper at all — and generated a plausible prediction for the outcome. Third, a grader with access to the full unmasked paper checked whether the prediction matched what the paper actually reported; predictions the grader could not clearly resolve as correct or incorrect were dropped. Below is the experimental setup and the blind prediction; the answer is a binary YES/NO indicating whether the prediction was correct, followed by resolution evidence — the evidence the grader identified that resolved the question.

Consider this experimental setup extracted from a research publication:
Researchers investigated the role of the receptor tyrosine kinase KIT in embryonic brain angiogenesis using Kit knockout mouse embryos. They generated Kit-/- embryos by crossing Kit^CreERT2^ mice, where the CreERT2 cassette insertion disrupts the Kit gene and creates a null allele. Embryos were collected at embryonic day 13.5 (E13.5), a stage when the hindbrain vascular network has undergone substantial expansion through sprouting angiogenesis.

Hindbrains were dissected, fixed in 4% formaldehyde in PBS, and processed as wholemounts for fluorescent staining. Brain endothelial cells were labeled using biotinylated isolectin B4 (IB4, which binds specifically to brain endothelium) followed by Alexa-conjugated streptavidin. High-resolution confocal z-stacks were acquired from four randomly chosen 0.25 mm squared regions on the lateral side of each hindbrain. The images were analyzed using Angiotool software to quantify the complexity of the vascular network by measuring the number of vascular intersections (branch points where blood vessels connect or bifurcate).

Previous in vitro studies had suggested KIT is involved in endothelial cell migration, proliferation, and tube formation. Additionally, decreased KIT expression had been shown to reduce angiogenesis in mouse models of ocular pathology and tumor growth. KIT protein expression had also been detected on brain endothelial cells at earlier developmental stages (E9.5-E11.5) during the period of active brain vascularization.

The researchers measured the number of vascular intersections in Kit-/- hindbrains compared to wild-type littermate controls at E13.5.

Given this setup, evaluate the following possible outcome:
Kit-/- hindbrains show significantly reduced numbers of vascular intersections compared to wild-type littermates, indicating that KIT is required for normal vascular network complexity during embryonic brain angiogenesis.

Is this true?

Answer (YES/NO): NO